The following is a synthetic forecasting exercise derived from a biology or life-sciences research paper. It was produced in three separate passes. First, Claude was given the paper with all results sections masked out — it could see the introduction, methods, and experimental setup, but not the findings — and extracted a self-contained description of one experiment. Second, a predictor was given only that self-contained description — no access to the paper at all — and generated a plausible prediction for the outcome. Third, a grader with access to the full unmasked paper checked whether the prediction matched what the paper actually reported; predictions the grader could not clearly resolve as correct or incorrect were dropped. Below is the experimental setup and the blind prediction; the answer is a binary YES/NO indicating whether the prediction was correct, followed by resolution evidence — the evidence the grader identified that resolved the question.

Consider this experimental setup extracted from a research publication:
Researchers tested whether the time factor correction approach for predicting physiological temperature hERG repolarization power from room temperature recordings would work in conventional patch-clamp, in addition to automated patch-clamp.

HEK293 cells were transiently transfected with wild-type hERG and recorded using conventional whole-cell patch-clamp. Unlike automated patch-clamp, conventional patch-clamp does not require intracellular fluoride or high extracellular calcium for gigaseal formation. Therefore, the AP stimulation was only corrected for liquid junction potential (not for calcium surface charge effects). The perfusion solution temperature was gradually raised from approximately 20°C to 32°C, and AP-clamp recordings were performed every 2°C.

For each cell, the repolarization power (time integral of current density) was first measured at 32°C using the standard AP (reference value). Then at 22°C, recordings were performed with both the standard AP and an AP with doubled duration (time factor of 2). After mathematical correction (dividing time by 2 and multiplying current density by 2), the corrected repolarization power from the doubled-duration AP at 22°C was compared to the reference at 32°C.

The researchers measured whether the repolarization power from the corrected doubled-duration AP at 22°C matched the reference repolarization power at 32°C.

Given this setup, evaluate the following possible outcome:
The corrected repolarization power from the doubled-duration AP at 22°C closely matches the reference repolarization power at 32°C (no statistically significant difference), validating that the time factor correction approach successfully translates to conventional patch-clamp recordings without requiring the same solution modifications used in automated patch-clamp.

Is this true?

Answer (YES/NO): YES